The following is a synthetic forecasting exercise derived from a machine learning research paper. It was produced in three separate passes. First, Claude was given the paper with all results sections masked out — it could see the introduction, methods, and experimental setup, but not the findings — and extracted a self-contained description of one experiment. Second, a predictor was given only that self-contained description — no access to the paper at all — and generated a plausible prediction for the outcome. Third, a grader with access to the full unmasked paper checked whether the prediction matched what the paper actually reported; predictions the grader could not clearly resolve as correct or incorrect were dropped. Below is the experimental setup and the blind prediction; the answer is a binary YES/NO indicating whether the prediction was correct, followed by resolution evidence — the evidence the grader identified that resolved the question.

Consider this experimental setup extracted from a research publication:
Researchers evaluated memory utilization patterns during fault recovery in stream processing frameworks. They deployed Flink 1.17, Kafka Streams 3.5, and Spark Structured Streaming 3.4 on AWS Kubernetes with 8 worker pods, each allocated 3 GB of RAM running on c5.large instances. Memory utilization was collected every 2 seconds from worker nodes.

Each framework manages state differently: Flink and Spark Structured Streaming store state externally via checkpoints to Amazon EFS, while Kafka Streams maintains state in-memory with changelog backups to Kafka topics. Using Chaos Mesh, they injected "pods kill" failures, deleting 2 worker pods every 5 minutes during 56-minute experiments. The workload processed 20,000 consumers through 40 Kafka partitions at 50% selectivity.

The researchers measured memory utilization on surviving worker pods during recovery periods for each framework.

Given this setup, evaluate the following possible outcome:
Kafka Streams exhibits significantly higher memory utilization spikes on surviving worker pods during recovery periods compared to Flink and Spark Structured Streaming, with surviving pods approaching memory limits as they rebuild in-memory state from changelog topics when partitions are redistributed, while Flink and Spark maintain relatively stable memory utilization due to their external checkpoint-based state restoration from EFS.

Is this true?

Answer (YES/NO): NO